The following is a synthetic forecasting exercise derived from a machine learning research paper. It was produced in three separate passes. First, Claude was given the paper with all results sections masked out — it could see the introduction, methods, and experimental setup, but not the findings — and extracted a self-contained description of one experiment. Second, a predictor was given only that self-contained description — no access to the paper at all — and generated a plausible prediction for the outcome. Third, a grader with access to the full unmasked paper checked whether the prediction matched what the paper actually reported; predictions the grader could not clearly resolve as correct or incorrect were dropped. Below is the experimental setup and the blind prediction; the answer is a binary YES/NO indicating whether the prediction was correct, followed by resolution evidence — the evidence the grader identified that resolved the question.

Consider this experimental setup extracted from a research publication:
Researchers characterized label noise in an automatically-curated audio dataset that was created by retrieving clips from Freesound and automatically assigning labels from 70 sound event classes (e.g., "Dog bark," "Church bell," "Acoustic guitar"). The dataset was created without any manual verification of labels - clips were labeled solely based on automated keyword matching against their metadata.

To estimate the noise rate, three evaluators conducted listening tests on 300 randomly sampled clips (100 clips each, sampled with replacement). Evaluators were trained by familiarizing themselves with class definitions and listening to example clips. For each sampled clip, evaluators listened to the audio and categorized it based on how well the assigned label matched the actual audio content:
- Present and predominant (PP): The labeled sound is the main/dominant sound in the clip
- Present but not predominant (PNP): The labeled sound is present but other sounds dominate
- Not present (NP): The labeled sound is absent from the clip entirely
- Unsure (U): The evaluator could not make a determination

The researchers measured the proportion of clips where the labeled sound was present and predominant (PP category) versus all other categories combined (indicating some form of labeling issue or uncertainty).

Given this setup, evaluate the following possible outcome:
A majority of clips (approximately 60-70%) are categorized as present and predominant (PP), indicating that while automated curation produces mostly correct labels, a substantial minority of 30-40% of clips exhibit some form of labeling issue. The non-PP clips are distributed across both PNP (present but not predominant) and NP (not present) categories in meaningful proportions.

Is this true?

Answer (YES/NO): NO